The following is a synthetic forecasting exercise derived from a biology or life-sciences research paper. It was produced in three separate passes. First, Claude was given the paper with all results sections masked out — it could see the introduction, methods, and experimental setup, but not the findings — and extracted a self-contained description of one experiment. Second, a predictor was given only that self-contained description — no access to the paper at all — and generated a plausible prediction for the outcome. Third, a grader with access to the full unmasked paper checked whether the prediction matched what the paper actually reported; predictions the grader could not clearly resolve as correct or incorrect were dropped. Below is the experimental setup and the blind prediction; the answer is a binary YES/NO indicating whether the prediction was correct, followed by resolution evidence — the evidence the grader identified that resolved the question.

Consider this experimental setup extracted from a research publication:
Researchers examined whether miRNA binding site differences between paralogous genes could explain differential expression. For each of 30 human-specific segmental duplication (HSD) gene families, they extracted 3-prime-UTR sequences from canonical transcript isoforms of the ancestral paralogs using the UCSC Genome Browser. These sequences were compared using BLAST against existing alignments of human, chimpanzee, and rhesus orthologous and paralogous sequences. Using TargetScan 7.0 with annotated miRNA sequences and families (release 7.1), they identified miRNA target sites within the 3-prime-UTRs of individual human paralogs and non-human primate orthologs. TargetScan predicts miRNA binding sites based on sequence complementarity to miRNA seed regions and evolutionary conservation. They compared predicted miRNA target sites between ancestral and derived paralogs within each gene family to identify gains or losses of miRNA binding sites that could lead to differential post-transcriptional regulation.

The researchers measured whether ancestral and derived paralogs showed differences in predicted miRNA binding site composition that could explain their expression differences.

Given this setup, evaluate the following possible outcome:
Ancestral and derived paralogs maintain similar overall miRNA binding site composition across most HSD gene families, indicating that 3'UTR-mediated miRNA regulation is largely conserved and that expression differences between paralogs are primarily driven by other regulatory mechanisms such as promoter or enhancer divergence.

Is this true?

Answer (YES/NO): YES